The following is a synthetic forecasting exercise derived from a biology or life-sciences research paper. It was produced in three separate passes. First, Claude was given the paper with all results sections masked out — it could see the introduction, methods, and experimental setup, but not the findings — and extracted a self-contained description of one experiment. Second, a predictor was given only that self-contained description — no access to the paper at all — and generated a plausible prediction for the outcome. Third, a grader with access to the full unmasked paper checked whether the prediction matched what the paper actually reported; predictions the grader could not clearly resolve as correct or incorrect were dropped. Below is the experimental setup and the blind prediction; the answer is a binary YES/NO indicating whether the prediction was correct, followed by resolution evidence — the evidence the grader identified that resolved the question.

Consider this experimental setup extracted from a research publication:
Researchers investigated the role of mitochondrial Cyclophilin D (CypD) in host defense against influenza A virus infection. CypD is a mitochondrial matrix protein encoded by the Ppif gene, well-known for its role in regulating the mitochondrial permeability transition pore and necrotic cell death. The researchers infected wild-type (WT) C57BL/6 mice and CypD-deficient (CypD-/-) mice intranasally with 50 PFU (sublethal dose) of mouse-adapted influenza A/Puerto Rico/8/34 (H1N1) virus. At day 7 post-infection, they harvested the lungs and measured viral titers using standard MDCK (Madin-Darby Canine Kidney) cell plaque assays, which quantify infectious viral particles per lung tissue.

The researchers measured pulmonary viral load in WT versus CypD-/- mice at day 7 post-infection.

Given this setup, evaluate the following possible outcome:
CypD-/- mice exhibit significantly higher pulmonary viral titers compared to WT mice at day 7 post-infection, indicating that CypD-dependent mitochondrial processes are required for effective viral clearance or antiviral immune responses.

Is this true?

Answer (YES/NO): NO